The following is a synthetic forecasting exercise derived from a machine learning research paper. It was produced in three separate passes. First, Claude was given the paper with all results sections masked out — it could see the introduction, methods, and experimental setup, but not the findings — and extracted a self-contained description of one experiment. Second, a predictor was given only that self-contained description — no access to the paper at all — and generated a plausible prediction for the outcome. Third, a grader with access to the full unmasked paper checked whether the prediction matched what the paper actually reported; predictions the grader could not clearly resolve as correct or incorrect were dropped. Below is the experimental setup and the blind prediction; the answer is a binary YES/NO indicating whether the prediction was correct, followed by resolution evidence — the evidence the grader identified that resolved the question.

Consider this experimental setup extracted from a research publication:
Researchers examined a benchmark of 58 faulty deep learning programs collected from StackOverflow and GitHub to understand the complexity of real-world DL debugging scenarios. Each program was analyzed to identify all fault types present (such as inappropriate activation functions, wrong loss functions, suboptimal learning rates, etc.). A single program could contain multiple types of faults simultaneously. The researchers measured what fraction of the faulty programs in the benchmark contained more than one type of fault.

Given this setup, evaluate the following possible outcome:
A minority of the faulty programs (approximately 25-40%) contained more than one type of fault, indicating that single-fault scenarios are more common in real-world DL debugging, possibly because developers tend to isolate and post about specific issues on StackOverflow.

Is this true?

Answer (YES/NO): NO